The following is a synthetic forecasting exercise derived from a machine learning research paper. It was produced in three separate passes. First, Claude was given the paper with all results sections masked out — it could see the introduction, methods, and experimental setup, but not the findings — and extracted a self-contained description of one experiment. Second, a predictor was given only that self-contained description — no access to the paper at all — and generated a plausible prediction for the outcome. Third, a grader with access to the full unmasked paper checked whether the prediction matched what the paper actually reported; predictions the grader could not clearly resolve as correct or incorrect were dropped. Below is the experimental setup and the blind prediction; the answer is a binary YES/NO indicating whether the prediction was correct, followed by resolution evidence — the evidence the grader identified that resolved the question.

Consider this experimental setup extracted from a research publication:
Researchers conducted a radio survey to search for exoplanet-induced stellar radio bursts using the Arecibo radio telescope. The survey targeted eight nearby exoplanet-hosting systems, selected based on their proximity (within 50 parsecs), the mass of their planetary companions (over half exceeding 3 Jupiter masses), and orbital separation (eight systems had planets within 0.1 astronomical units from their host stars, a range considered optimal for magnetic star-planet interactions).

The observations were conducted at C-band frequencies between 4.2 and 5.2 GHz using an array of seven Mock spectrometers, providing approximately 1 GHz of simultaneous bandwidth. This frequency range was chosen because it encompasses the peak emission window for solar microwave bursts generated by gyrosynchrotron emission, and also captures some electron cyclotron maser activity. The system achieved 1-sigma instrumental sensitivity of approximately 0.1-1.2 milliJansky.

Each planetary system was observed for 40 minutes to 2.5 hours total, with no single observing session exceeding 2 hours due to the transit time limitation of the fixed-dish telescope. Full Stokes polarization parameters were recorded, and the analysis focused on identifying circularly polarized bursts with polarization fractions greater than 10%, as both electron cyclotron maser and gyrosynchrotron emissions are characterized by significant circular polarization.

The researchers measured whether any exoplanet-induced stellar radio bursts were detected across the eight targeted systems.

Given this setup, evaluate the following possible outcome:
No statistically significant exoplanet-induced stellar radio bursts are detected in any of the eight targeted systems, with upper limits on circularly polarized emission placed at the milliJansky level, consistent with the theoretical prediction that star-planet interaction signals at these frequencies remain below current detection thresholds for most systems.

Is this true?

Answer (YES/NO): YES